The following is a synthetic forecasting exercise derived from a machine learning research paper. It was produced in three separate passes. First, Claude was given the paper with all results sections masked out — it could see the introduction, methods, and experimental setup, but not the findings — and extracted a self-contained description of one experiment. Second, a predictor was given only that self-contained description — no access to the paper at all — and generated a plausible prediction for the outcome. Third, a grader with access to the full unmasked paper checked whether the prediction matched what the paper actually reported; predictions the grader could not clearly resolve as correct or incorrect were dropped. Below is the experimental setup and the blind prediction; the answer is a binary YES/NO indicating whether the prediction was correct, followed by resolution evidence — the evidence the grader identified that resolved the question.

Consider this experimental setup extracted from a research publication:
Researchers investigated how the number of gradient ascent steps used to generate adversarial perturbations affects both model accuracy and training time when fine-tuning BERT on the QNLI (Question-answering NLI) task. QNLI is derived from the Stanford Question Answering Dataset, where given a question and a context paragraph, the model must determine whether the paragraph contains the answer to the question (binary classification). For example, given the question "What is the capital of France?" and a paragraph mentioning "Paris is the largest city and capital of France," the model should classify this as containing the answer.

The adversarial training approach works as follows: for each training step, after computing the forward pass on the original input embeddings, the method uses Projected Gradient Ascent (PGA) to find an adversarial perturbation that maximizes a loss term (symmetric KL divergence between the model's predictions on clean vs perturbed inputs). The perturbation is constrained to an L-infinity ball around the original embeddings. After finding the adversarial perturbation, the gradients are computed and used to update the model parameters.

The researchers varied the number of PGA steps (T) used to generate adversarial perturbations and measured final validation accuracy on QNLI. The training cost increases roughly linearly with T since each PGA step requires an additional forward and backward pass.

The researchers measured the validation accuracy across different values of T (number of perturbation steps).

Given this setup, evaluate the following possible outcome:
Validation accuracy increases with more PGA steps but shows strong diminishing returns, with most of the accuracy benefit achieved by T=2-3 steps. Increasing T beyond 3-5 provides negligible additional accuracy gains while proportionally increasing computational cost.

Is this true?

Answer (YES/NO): NO